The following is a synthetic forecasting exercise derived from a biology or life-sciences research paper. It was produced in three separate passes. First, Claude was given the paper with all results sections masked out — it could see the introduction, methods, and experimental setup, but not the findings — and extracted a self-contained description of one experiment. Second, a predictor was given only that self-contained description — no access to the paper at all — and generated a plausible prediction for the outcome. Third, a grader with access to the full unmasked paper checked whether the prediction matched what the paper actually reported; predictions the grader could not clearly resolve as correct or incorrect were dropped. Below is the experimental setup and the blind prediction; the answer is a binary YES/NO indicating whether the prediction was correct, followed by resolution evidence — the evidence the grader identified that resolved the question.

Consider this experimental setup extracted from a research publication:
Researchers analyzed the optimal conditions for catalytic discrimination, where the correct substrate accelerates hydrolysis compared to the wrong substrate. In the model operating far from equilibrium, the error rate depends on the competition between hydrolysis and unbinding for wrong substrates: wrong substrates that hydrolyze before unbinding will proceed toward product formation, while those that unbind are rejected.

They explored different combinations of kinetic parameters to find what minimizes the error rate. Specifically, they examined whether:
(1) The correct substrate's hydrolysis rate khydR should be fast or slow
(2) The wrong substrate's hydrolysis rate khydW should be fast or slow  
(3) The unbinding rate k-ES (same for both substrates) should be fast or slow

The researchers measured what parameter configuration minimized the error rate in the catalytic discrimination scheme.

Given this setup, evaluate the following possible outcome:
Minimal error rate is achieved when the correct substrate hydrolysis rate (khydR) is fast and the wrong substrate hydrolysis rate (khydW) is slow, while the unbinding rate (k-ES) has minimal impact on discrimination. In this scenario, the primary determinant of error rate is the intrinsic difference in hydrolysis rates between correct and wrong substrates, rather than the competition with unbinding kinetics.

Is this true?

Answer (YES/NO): NO